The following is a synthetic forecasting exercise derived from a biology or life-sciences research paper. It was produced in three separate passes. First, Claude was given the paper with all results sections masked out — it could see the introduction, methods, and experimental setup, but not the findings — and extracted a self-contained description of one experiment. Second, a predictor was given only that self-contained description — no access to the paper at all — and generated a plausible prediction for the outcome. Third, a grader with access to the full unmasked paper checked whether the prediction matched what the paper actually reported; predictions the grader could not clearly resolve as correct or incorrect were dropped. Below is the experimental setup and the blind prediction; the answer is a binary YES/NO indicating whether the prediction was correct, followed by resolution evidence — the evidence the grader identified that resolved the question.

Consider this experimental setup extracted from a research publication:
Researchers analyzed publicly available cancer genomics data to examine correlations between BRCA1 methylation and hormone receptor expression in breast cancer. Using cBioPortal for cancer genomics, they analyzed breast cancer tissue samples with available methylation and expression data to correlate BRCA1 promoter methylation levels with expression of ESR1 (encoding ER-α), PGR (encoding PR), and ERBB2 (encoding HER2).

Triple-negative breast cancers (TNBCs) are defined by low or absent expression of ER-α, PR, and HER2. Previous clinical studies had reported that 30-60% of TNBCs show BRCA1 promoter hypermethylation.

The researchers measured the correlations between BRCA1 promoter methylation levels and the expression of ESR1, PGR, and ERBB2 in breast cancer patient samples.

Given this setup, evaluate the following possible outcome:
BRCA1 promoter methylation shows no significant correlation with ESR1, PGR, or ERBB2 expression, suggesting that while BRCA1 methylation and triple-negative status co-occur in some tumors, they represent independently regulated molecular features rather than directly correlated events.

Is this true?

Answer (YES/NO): NO